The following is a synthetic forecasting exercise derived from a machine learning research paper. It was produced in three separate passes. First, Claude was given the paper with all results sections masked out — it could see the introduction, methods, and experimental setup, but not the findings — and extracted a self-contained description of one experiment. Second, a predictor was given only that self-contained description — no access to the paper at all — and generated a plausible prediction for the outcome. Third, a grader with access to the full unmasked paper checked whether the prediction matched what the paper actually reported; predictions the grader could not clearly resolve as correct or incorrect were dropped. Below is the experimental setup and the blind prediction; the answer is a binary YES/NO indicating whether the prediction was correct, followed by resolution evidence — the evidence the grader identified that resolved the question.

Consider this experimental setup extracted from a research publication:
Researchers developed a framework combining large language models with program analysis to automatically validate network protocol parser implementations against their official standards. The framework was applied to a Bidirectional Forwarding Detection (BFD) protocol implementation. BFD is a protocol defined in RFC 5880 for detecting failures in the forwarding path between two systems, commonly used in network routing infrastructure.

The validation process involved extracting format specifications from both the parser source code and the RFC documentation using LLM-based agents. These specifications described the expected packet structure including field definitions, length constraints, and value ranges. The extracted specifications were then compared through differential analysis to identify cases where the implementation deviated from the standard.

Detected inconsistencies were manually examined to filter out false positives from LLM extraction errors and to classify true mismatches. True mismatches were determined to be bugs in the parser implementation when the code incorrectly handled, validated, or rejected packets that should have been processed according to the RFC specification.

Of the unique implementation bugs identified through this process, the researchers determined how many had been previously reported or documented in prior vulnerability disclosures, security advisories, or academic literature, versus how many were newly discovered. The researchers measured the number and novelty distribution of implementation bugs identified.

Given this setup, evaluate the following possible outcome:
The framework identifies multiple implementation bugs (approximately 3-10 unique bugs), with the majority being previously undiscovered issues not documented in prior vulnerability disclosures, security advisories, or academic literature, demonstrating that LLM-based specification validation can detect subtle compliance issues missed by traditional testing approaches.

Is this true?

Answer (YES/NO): YES